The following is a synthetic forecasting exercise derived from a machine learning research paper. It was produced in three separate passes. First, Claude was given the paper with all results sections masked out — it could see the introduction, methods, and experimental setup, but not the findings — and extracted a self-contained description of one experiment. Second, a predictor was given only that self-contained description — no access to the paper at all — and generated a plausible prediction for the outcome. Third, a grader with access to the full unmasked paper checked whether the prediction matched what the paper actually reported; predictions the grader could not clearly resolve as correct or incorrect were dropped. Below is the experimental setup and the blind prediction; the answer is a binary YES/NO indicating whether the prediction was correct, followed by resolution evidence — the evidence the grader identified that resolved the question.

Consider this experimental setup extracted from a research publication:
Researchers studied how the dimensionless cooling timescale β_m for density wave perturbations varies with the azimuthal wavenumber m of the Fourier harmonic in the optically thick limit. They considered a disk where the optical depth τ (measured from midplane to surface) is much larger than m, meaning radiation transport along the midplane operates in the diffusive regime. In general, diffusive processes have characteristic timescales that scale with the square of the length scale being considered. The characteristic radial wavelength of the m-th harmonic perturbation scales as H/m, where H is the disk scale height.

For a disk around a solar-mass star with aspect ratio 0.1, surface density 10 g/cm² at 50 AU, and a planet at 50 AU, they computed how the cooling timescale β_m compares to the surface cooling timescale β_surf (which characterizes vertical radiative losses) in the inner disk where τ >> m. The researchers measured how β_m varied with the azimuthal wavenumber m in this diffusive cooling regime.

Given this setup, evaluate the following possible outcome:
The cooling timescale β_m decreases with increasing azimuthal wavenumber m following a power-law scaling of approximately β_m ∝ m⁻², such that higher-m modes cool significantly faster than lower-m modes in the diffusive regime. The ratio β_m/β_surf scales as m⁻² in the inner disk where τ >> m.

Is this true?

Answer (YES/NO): YES